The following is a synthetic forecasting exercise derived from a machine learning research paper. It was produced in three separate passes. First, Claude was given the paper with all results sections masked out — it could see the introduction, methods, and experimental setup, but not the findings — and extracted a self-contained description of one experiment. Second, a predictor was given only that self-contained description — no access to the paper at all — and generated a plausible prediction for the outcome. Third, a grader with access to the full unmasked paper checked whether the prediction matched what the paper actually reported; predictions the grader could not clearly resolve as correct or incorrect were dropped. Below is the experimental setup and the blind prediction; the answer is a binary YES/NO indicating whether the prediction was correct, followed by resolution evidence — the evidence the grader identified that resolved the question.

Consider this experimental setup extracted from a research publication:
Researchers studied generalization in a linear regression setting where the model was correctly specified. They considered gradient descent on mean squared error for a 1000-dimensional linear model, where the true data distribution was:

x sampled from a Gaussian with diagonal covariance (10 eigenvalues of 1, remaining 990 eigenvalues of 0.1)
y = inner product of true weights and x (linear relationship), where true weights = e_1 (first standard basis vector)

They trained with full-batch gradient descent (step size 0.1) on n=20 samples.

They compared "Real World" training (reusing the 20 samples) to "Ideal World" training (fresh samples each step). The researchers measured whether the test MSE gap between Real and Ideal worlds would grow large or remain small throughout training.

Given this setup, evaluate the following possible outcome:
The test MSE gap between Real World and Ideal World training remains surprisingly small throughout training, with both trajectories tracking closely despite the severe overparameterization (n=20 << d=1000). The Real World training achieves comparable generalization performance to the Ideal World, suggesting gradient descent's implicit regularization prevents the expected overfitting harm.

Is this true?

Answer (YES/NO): NO